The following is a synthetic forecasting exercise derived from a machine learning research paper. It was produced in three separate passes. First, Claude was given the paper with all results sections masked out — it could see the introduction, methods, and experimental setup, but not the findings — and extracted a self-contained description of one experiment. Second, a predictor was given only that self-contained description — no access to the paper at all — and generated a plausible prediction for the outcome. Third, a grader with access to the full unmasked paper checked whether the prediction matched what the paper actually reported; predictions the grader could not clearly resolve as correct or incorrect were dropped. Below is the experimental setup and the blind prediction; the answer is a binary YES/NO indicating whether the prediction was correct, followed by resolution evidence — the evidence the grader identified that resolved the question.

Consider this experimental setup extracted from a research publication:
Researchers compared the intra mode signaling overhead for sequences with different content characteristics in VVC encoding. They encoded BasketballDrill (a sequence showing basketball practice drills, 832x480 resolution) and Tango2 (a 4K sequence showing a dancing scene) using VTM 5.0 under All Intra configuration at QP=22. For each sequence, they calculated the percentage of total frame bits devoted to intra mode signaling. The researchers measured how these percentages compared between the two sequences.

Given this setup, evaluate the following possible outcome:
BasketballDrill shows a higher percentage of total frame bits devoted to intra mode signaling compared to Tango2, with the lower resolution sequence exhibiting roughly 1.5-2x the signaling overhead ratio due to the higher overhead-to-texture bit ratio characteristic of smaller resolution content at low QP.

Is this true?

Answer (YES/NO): NO